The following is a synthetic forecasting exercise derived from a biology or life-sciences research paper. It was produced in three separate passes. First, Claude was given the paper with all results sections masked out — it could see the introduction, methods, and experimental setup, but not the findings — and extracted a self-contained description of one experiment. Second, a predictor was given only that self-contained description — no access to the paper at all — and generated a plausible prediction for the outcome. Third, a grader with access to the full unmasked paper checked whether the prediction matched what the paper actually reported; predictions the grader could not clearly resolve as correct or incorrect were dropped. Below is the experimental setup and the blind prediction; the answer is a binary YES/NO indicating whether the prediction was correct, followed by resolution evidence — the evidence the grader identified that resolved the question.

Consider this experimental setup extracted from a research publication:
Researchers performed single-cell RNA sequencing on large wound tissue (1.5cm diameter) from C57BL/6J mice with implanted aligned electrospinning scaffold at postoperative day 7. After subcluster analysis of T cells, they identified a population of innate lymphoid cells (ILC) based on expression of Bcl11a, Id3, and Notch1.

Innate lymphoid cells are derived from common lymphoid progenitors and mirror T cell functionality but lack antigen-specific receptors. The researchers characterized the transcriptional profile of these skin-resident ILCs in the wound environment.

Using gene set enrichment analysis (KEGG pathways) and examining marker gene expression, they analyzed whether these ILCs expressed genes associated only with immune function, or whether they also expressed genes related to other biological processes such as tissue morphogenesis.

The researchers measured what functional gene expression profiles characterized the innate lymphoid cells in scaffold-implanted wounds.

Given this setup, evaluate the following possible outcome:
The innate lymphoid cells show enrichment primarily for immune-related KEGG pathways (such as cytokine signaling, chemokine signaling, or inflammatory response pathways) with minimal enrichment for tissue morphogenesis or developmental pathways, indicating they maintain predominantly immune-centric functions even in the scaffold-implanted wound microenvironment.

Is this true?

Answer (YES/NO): NO